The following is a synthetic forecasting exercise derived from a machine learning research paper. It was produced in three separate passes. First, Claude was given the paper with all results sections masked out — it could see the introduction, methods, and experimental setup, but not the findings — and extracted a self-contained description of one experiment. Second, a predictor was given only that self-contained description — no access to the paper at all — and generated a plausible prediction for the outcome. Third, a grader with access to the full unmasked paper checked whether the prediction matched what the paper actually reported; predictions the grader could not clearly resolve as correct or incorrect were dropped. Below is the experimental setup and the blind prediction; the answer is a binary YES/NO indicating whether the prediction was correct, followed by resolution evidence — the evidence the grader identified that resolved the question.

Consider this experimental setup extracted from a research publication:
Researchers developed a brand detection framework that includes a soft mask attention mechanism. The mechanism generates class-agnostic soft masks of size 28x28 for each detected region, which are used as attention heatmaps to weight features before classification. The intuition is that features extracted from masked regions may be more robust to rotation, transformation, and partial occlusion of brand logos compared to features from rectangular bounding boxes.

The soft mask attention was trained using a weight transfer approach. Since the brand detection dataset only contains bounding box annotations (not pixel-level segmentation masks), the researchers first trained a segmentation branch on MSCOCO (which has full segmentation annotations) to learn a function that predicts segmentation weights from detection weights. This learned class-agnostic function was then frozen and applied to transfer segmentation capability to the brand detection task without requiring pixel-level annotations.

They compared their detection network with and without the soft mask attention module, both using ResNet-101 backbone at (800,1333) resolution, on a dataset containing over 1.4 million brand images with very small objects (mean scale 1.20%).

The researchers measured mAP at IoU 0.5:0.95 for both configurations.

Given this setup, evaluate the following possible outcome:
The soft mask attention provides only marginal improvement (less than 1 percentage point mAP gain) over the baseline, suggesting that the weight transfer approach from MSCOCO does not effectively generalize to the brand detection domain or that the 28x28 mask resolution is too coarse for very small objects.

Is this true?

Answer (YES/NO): NO